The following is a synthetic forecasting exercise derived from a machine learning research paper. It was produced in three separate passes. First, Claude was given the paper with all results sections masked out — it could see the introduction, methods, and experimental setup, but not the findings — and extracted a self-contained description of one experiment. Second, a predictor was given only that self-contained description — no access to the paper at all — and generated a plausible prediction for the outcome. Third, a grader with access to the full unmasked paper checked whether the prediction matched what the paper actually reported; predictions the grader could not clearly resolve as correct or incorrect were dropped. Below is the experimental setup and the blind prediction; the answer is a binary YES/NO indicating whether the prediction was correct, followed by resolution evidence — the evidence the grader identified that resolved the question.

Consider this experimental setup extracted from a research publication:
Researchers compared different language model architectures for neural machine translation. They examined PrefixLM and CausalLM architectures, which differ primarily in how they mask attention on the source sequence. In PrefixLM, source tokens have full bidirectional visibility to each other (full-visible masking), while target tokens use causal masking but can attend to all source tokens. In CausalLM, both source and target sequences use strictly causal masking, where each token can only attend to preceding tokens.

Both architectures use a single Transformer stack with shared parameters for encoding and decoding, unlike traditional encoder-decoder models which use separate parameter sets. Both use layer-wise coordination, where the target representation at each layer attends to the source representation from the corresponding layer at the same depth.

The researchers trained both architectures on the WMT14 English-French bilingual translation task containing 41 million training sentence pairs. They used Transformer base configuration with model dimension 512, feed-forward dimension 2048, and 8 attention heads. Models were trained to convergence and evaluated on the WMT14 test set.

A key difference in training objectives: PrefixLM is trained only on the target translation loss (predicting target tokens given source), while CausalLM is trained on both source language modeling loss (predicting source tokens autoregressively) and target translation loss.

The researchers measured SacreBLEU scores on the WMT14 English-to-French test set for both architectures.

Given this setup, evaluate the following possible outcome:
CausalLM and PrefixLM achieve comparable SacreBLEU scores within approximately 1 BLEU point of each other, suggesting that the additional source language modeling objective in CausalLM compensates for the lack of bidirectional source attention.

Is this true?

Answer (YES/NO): NO